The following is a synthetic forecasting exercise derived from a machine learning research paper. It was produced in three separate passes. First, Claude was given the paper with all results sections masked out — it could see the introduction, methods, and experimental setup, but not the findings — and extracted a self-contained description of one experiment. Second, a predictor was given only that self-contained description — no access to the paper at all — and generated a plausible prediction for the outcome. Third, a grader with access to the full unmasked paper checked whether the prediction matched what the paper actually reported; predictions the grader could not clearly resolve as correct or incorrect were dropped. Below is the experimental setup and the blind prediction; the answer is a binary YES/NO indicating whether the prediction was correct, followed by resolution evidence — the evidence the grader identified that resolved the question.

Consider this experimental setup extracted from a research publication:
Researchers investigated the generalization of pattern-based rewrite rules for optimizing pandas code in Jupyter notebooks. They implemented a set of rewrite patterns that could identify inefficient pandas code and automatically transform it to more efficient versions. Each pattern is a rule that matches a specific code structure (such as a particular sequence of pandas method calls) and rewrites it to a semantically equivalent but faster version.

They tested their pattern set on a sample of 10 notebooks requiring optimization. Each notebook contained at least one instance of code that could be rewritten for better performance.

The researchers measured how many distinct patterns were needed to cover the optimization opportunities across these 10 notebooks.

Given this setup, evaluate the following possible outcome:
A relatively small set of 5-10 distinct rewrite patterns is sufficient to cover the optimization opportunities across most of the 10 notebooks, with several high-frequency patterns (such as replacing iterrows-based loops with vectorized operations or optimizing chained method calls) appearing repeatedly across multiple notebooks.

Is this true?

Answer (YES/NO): NO